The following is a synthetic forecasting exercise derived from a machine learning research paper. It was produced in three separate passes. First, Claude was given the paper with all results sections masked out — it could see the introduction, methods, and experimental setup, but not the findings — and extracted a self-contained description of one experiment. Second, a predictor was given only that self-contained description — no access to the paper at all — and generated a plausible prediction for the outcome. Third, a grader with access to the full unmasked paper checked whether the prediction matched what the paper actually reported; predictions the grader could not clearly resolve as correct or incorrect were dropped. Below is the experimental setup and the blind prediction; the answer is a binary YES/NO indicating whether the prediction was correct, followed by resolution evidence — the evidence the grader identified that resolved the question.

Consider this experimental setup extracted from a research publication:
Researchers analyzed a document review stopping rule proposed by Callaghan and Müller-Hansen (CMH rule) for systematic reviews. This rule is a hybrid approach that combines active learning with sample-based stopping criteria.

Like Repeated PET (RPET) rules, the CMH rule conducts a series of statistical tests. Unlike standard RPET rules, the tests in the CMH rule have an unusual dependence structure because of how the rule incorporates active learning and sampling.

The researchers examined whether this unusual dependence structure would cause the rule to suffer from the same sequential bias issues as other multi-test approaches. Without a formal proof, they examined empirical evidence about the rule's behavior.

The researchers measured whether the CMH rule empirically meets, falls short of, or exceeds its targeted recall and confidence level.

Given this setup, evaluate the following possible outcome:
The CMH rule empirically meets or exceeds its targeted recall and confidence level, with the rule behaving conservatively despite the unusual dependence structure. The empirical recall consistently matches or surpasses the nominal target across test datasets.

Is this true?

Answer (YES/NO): YES